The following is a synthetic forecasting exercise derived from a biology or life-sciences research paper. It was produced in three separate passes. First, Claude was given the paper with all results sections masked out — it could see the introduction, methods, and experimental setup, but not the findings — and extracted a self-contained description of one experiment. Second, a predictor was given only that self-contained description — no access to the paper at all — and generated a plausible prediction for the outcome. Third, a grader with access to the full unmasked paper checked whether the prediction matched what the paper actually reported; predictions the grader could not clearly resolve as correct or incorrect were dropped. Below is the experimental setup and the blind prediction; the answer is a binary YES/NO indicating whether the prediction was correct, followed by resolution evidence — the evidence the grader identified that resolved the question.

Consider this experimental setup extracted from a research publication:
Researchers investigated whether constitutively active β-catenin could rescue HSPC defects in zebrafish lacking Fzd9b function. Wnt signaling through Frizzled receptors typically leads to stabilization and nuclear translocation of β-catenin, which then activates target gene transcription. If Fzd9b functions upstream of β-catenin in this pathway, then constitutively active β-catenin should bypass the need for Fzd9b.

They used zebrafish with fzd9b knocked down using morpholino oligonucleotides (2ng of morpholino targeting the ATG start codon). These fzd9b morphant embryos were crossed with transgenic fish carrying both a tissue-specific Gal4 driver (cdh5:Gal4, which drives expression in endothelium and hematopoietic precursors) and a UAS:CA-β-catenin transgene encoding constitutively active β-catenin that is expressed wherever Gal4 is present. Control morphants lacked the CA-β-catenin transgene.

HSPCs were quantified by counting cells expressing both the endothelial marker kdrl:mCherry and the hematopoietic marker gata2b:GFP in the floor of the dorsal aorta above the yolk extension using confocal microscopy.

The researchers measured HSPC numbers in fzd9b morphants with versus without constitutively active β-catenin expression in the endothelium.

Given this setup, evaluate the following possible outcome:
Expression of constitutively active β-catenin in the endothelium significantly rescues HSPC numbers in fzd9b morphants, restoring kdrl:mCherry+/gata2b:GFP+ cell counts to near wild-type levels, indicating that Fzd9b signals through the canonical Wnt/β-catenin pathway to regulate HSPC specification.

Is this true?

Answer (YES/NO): YES